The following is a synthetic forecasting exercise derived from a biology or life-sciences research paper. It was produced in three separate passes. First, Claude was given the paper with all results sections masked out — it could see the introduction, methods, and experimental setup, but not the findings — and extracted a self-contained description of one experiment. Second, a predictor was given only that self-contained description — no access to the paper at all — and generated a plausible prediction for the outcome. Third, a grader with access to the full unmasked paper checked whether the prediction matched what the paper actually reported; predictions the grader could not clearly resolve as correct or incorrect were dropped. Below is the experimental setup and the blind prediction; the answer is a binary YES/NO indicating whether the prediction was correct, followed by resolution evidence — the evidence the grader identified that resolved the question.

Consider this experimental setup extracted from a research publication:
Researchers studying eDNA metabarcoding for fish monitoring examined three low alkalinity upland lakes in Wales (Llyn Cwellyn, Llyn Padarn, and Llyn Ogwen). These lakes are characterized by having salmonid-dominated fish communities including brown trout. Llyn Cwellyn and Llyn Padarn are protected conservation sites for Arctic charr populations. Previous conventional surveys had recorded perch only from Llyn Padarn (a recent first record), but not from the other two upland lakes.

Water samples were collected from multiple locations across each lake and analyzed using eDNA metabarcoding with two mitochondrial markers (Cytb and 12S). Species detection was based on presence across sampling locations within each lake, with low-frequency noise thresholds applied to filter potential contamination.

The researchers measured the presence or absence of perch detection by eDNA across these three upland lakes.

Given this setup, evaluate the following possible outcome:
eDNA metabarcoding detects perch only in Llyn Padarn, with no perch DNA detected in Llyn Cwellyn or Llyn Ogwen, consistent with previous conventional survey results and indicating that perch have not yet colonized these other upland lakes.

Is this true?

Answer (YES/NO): NO